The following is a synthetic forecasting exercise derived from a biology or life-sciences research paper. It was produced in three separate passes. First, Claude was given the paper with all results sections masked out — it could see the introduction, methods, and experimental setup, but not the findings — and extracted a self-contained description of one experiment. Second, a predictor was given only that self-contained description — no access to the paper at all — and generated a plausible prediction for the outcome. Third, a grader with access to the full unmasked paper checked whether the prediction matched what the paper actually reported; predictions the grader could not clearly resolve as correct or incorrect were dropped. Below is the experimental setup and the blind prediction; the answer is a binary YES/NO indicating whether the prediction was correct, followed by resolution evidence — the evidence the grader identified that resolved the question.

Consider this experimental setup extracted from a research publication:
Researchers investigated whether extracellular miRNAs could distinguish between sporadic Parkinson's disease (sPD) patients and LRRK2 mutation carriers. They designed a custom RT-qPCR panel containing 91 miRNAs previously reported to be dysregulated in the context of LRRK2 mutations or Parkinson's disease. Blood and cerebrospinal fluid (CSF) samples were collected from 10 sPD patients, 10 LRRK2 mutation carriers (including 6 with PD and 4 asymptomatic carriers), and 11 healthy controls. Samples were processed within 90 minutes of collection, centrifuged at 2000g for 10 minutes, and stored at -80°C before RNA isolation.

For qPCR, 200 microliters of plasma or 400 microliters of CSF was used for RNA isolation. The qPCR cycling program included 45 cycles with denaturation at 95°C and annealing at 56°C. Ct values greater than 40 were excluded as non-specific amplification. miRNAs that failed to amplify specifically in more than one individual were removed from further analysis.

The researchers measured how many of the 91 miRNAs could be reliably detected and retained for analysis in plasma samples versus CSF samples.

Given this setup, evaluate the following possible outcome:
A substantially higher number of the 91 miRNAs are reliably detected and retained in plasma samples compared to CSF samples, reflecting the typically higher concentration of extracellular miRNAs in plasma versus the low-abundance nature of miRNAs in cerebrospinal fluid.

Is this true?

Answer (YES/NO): YES